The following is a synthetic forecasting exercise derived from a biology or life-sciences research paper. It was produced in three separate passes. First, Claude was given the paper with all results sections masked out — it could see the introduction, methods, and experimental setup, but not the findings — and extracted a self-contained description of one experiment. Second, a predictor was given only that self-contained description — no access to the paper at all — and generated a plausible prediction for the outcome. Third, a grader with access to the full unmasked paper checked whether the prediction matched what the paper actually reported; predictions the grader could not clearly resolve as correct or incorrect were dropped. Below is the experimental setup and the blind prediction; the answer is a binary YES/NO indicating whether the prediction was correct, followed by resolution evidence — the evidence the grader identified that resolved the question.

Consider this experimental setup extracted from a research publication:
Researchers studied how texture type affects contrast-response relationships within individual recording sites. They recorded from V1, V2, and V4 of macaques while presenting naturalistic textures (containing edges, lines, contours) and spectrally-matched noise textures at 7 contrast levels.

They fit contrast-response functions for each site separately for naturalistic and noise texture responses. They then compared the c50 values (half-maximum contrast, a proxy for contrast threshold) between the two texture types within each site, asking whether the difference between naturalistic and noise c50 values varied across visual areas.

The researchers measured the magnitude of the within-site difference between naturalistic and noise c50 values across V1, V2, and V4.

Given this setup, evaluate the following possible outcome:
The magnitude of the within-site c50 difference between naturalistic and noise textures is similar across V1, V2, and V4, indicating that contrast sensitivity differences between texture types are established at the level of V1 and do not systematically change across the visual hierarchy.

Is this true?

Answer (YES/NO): NO